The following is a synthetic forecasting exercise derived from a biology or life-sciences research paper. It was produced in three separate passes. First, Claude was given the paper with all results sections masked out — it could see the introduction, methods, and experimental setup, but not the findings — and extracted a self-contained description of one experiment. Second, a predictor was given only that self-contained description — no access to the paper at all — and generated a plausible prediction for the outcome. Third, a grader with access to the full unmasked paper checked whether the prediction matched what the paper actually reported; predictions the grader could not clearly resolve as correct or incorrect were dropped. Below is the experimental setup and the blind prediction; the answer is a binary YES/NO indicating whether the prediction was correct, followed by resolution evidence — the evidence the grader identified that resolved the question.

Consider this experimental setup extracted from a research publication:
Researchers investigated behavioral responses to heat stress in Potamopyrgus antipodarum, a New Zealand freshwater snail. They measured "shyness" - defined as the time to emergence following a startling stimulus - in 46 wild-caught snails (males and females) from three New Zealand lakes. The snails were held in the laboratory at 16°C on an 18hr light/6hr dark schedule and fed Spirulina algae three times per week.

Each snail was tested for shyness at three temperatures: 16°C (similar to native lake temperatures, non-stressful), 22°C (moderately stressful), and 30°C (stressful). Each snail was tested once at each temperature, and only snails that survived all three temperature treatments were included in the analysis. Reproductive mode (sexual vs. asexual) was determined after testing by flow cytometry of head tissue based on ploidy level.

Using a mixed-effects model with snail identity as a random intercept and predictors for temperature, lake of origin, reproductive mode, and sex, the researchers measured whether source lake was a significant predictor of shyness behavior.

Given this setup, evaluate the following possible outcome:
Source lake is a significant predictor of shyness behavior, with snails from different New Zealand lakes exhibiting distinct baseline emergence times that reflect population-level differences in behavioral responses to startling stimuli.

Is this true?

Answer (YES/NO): NO